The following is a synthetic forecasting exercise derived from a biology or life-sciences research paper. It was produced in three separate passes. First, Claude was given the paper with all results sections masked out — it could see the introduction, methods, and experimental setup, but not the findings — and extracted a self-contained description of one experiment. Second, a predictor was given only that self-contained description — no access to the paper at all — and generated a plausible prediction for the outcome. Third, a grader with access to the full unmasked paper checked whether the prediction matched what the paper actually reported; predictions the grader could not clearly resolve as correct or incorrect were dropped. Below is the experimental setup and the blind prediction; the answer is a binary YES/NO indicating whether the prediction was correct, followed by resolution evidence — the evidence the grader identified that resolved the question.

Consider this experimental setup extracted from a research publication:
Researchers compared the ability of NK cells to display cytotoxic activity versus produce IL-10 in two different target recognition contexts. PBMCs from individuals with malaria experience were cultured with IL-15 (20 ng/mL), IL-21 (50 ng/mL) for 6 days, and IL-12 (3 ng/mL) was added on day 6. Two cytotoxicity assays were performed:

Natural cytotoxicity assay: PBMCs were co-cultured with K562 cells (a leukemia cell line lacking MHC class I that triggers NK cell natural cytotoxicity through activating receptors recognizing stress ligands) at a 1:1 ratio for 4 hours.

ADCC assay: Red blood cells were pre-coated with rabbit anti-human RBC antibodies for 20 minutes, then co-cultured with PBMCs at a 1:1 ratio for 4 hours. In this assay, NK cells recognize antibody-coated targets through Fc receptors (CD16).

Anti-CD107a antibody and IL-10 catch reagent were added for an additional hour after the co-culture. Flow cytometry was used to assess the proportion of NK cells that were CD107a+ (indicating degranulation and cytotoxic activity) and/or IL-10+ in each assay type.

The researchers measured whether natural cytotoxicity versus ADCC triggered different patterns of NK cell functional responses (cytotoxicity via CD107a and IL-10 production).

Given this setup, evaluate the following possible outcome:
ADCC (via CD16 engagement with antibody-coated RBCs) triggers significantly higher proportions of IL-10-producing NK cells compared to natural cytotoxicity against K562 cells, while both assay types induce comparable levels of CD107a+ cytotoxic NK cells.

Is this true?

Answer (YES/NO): NO